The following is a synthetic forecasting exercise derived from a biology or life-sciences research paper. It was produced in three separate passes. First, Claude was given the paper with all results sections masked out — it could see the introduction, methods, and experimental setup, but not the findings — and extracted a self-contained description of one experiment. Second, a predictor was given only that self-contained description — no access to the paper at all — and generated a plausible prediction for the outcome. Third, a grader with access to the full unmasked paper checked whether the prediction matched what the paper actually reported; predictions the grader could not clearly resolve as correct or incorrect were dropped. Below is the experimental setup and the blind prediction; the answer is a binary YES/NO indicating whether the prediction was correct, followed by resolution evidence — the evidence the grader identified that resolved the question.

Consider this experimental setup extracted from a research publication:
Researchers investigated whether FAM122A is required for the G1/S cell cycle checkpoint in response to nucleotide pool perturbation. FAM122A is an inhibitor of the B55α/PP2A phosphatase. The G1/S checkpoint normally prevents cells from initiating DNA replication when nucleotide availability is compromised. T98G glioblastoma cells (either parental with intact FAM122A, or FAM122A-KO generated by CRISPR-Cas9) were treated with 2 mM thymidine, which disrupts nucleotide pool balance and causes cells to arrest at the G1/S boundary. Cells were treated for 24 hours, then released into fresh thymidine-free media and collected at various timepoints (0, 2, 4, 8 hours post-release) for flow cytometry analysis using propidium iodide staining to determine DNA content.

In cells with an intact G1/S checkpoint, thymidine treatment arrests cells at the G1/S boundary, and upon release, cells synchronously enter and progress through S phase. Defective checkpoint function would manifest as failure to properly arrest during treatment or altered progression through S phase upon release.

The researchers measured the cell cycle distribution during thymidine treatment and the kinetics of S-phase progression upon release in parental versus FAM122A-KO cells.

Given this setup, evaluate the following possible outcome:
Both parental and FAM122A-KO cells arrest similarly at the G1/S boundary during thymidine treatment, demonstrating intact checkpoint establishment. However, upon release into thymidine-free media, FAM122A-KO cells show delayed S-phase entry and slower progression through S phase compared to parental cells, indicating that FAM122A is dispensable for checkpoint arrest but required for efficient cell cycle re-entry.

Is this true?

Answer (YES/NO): NO